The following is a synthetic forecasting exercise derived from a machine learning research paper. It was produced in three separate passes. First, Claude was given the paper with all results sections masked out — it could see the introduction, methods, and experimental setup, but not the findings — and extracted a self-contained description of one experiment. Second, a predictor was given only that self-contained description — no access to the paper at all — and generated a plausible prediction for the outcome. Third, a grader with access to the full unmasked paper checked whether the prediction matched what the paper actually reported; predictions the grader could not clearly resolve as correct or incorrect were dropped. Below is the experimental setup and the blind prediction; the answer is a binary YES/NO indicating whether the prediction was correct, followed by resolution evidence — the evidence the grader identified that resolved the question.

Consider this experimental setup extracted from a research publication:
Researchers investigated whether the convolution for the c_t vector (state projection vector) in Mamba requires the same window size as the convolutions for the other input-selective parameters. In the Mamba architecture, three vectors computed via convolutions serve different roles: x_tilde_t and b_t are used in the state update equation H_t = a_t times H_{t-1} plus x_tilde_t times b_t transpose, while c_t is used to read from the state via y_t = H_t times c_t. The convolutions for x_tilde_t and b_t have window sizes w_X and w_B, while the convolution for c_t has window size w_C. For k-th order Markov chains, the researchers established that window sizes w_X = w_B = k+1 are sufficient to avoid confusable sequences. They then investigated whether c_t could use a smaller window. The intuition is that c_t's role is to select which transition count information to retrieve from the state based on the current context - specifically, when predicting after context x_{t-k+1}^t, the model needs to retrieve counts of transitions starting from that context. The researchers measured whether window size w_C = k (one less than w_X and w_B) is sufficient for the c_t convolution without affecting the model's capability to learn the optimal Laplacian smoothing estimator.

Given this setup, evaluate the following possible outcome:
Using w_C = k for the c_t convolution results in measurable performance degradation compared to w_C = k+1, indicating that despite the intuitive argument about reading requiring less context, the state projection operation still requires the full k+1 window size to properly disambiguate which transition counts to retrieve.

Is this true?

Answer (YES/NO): NO